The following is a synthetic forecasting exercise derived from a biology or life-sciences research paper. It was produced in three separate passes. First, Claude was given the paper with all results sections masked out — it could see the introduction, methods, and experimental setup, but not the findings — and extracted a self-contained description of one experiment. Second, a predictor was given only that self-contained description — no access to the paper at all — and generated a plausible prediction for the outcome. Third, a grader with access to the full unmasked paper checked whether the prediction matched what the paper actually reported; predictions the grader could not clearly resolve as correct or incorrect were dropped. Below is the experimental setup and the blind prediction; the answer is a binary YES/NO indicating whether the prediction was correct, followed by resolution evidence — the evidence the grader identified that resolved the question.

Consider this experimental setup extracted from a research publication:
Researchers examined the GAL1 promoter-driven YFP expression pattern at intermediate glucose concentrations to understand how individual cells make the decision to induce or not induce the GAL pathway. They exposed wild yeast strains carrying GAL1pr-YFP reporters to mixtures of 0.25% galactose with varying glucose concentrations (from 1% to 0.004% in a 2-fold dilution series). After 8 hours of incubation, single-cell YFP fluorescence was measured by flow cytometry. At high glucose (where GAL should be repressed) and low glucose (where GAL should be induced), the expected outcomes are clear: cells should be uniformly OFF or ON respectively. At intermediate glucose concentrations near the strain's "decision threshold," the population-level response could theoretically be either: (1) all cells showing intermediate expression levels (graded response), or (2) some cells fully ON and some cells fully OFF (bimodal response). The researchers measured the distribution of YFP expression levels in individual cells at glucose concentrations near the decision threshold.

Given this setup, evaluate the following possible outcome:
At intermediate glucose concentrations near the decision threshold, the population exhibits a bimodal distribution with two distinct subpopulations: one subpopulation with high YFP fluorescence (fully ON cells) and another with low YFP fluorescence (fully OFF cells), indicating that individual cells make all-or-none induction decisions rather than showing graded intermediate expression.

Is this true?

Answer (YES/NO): YES